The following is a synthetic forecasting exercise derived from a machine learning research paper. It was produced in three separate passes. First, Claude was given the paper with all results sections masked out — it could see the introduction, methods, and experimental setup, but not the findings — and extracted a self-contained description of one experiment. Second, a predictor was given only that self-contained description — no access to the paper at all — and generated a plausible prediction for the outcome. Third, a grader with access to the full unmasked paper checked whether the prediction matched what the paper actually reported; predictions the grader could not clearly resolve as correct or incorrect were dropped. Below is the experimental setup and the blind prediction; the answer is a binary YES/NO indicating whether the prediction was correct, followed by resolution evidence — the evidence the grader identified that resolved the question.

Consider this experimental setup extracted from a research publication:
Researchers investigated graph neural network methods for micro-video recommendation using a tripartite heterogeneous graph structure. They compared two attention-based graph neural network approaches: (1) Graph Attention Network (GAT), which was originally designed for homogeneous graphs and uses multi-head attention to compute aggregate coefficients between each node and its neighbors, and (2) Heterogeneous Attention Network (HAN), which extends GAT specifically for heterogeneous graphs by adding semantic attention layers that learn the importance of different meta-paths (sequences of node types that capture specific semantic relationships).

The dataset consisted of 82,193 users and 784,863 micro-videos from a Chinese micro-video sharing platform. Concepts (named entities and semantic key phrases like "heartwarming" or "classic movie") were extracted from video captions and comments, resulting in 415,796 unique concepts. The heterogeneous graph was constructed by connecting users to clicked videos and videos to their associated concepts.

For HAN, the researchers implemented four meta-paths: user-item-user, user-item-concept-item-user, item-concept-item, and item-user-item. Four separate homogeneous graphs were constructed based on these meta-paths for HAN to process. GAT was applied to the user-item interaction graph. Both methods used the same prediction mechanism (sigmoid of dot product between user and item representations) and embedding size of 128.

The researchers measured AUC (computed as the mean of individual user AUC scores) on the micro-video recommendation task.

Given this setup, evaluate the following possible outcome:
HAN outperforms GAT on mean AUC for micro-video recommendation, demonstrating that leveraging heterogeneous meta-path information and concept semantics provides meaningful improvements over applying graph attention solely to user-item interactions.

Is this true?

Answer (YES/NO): NO